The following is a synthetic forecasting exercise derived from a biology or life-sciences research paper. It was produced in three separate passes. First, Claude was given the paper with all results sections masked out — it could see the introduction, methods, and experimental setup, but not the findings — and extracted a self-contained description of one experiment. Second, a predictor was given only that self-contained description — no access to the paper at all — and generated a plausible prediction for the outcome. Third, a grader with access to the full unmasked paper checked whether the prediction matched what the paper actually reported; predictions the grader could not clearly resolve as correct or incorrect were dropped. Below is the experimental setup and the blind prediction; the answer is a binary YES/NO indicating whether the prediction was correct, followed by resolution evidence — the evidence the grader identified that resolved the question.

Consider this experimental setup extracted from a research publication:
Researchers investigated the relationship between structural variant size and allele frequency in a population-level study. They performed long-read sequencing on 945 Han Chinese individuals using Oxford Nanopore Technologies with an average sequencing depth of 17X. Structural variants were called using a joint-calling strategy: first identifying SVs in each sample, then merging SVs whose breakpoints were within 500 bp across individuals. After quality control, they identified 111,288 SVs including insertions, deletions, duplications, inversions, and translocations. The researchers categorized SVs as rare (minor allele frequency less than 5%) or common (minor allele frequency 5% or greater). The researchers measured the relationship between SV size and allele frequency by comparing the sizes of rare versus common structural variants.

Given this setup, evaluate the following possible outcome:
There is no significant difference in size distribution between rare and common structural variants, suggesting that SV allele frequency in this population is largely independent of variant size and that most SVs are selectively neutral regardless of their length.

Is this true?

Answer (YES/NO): NO